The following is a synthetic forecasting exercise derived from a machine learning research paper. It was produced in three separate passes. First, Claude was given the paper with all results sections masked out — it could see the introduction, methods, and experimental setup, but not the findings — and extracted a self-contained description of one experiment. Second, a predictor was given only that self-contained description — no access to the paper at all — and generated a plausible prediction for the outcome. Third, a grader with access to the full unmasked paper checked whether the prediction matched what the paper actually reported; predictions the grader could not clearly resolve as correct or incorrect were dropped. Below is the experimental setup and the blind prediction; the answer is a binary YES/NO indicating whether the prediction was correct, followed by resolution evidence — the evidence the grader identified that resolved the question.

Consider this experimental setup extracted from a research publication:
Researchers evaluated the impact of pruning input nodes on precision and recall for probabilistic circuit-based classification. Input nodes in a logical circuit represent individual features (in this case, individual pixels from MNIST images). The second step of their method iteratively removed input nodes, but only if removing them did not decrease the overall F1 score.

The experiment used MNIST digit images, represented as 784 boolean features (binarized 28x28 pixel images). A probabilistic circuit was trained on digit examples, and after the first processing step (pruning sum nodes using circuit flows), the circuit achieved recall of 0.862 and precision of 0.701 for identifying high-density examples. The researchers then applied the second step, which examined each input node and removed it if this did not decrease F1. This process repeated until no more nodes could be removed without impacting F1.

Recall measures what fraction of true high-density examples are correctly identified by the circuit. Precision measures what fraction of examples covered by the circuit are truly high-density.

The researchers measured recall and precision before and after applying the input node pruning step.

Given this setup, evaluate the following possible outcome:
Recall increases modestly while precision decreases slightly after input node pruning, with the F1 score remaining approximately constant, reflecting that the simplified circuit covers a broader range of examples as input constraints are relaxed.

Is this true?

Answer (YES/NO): NO